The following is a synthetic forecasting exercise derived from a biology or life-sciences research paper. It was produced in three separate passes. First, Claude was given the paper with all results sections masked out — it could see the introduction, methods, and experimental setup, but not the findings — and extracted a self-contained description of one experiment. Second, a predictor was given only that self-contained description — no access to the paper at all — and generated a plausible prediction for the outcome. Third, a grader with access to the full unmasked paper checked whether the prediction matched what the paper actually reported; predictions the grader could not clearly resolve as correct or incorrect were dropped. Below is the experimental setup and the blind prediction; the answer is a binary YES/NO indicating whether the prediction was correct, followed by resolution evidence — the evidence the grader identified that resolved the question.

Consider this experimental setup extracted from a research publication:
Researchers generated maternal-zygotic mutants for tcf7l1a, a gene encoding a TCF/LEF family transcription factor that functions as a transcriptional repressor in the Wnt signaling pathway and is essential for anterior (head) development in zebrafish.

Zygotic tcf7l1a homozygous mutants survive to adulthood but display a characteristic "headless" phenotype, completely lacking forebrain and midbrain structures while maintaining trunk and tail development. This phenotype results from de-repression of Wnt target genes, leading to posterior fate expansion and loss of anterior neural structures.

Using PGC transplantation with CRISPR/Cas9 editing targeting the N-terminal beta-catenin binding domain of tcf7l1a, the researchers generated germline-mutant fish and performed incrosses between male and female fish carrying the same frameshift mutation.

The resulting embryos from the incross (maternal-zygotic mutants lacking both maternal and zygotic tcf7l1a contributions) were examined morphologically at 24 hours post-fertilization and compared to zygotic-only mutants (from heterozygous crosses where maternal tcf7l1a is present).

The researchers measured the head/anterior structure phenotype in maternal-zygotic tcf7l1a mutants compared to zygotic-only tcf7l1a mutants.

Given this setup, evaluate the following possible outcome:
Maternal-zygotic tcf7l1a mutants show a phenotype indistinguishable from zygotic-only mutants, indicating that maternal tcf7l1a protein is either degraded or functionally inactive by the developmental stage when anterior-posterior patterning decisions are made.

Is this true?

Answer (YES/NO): NO